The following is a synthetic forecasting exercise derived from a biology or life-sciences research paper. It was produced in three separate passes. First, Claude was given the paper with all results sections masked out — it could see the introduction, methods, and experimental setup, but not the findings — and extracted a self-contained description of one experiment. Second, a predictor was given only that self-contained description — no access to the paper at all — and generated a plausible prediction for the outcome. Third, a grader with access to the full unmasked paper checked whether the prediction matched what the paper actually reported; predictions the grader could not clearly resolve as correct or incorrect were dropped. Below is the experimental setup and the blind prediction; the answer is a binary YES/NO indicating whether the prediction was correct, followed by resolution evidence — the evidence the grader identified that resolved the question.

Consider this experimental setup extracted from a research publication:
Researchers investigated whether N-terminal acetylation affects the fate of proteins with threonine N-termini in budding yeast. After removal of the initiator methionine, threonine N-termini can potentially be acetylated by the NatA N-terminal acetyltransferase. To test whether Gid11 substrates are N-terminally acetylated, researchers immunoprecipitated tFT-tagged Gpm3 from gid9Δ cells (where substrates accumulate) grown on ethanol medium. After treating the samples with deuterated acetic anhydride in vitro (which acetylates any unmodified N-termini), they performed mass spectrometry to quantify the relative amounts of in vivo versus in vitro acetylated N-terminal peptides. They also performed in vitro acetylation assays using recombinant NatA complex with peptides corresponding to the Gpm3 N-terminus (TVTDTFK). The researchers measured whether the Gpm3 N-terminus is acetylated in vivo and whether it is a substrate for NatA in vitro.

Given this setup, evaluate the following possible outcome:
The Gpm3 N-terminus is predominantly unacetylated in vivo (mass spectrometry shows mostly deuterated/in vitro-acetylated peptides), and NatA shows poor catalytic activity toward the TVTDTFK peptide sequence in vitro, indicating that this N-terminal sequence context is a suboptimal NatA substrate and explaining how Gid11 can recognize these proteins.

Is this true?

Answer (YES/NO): YES